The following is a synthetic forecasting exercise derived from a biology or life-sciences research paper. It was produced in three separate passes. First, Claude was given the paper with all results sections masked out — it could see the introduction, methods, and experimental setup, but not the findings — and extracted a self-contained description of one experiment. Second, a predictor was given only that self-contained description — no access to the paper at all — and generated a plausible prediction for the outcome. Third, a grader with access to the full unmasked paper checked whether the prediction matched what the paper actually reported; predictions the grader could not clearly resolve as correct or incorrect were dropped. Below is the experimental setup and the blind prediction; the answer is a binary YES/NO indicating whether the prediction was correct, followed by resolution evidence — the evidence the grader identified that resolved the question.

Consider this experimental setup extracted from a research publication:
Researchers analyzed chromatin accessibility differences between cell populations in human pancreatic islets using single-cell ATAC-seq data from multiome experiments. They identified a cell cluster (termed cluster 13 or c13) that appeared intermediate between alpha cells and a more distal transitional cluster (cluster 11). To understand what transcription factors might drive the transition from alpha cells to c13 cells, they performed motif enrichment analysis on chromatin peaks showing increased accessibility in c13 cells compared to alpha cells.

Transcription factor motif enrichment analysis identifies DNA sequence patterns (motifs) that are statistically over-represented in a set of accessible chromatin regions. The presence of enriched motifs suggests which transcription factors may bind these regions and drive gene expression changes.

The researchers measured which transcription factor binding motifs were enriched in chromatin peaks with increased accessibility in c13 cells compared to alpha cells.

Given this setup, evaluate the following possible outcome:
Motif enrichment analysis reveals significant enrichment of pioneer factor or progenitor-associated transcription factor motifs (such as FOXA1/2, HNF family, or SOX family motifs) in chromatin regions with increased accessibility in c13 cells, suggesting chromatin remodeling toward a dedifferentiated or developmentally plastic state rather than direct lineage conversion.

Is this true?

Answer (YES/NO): NO